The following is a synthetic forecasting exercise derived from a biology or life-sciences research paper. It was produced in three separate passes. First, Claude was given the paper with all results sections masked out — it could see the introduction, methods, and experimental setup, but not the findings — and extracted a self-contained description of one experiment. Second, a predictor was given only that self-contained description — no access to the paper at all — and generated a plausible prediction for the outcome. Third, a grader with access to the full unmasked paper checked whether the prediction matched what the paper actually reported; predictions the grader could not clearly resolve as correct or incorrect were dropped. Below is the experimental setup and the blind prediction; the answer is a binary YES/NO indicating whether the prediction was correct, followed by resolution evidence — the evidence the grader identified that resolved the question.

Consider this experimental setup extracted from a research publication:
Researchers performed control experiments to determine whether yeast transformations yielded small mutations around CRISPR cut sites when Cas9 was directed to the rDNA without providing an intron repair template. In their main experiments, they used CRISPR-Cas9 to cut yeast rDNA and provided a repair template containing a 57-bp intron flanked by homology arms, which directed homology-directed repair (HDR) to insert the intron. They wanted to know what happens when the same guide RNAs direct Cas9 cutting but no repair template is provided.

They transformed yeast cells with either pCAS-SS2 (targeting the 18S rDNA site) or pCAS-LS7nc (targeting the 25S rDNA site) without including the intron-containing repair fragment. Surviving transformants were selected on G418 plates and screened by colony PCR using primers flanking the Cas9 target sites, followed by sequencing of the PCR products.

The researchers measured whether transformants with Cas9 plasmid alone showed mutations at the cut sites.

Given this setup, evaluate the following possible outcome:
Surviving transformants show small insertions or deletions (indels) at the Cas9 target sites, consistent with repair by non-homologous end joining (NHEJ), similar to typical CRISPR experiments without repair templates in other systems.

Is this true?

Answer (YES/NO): NO